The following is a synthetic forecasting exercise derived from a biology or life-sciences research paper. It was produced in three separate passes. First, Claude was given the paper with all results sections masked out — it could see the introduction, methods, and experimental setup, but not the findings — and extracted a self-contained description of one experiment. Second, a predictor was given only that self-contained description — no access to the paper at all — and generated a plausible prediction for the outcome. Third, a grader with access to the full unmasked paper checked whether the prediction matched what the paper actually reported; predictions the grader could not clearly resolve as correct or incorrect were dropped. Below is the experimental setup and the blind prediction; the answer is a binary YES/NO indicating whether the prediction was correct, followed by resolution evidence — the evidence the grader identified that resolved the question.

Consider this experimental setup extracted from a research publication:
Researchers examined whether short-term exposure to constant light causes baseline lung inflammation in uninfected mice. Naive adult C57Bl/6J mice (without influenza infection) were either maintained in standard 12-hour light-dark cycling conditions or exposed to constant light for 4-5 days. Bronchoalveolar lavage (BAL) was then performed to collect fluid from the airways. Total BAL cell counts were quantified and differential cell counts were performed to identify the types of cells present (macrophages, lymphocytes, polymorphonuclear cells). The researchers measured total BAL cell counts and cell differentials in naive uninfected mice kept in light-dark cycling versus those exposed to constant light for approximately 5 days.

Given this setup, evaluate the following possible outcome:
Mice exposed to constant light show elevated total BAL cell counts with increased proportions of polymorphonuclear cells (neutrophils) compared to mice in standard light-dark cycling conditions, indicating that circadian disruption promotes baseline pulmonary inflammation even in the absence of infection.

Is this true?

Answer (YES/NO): NO